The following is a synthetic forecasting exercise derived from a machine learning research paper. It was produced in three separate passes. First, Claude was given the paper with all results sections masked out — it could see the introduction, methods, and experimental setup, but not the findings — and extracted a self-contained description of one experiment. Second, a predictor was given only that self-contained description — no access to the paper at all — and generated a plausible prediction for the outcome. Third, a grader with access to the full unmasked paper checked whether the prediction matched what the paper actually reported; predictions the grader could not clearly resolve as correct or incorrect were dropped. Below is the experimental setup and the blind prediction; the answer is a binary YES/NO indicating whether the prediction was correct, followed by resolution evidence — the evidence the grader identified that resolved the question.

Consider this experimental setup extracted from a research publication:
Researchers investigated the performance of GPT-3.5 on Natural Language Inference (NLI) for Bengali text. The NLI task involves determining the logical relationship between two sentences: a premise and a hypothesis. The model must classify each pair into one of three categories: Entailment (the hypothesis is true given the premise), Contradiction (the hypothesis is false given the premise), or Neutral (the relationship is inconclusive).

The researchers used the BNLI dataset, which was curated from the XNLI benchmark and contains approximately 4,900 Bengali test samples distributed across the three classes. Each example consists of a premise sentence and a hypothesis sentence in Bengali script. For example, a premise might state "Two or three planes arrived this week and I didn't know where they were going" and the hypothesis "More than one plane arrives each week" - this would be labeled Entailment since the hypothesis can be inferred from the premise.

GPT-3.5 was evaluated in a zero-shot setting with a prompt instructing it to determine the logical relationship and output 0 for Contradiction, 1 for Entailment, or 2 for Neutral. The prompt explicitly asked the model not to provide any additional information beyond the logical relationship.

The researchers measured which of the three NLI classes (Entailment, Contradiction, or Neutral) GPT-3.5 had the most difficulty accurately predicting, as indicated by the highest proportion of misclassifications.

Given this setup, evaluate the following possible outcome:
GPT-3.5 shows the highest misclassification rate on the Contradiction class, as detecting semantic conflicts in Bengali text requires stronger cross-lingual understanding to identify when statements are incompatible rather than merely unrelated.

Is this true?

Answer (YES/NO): NO